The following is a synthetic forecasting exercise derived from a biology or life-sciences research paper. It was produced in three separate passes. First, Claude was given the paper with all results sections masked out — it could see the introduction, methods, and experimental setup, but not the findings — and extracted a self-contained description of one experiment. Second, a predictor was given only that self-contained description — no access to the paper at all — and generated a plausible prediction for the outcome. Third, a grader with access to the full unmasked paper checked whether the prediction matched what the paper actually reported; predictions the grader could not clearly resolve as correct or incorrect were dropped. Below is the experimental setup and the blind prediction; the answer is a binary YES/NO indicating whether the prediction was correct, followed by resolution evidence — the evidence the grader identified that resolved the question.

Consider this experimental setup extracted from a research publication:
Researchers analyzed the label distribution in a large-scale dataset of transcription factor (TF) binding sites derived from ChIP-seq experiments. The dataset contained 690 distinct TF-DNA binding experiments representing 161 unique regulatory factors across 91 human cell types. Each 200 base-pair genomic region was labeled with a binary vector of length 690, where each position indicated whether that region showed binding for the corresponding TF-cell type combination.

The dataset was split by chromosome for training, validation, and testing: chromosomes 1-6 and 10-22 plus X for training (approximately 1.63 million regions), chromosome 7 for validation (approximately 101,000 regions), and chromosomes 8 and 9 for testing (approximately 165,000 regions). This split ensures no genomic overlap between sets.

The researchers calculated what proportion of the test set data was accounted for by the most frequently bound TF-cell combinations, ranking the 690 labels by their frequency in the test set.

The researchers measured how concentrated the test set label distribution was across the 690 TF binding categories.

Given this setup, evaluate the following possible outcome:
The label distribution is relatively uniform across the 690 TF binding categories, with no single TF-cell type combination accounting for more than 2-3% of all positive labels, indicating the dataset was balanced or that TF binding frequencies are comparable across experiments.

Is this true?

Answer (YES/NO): NO